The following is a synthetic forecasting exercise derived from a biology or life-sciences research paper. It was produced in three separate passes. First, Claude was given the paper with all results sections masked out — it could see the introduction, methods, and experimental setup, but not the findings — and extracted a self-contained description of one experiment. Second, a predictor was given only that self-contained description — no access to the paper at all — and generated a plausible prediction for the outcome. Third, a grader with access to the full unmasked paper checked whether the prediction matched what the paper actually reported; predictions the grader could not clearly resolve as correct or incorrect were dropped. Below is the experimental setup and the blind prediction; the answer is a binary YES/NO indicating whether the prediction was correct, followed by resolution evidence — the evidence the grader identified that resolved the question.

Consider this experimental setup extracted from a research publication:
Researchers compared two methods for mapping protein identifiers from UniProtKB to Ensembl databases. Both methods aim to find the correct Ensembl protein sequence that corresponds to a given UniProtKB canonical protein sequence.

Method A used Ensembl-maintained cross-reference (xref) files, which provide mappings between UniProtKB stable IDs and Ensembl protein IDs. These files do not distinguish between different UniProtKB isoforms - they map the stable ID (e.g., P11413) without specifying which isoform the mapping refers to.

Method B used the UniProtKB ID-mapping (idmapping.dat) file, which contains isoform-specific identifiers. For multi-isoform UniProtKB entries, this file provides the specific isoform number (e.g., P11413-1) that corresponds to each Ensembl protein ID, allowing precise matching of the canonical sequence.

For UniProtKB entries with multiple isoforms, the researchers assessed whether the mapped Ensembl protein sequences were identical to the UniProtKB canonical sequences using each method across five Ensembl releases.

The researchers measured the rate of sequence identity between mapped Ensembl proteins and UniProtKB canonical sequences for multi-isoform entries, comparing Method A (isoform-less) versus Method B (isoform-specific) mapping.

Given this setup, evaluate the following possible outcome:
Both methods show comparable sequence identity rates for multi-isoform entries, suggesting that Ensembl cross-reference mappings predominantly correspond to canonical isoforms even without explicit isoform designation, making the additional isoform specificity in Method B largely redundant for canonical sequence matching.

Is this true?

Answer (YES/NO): NO